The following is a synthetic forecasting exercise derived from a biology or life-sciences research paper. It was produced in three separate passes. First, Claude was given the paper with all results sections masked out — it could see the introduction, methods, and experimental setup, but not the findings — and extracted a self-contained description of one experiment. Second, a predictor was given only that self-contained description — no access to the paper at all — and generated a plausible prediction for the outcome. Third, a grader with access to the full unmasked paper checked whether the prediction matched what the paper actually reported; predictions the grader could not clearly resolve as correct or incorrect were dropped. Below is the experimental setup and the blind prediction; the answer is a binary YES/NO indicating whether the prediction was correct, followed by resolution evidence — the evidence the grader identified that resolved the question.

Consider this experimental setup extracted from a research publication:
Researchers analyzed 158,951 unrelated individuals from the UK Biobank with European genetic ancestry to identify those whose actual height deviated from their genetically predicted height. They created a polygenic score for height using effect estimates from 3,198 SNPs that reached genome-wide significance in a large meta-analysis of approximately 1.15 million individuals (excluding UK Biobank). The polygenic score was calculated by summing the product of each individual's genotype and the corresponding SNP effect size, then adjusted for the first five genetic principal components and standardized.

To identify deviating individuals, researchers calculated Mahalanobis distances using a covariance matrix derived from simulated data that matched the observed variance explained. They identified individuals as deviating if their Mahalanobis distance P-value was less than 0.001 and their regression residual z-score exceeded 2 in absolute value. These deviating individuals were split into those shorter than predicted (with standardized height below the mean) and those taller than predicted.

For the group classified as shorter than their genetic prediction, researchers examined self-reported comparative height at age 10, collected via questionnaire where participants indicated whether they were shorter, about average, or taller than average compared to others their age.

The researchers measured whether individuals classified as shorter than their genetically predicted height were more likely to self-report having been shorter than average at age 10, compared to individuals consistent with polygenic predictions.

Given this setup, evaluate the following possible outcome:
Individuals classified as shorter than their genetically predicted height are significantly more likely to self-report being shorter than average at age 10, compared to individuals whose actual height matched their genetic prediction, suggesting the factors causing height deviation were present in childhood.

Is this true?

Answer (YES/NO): YES